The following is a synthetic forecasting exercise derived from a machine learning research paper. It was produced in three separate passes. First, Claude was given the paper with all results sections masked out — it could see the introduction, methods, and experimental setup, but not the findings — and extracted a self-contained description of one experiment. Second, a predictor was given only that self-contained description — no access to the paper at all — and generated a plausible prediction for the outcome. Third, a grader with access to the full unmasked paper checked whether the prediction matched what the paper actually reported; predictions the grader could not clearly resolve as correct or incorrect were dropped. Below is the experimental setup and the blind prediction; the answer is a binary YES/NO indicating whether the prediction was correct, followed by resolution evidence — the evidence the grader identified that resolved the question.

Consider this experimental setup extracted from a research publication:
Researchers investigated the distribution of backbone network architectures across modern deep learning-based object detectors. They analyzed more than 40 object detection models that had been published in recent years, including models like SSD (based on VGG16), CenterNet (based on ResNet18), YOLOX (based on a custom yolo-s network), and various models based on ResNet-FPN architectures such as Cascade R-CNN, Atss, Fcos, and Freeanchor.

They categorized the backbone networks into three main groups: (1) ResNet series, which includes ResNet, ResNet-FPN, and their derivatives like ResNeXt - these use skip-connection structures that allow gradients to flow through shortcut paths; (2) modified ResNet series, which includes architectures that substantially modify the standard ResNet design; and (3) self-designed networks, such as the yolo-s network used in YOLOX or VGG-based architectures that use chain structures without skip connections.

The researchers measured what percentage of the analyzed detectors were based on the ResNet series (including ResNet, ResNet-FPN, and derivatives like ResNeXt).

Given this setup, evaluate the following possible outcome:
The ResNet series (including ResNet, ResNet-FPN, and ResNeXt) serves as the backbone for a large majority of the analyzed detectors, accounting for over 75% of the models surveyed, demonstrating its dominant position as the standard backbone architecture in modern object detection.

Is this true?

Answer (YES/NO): YES